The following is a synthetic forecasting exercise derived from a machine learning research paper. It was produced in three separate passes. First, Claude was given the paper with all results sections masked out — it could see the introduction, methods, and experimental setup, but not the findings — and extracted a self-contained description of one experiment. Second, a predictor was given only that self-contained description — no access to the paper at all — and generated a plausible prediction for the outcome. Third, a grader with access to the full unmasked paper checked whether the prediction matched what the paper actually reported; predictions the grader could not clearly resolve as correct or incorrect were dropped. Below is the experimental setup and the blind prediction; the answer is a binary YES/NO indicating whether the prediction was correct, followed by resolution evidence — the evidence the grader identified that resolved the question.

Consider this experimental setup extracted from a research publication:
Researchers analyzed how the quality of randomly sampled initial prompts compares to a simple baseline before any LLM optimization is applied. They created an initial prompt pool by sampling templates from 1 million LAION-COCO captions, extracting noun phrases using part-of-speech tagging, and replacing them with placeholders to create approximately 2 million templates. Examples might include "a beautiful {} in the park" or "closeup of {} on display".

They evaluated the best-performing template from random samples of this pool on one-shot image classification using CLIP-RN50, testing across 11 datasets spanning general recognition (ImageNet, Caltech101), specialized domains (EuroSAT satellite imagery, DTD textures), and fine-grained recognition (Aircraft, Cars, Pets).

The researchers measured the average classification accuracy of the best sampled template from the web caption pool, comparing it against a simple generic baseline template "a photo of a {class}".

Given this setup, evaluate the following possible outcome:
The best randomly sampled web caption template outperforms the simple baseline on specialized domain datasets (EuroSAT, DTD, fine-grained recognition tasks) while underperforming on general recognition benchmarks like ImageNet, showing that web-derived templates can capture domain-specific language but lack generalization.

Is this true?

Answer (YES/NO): NO